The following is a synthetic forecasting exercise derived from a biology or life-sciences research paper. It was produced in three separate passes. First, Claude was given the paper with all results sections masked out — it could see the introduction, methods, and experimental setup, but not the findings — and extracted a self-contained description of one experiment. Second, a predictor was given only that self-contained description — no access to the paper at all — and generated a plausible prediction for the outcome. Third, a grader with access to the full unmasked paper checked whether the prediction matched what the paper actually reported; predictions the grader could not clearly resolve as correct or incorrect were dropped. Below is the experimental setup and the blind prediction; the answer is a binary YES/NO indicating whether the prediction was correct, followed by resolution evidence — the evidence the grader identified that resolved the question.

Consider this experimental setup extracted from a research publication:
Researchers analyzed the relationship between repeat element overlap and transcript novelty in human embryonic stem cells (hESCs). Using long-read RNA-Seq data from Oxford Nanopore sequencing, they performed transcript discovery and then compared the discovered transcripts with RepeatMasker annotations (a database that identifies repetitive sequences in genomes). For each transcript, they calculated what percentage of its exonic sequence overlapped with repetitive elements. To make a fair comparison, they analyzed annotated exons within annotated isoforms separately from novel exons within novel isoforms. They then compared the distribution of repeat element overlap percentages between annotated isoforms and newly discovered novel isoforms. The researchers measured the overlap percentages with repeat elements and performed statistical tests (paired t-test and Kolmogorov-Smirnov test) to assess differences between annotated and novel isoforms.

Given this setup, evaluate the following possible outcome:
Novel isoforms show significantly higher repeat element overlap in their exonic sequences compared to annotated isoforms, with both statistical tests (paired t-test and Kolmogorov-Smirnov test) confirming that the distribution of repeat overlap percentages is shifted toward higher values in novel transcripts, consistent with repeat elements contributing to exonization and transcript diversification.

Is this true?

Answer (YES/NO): NO